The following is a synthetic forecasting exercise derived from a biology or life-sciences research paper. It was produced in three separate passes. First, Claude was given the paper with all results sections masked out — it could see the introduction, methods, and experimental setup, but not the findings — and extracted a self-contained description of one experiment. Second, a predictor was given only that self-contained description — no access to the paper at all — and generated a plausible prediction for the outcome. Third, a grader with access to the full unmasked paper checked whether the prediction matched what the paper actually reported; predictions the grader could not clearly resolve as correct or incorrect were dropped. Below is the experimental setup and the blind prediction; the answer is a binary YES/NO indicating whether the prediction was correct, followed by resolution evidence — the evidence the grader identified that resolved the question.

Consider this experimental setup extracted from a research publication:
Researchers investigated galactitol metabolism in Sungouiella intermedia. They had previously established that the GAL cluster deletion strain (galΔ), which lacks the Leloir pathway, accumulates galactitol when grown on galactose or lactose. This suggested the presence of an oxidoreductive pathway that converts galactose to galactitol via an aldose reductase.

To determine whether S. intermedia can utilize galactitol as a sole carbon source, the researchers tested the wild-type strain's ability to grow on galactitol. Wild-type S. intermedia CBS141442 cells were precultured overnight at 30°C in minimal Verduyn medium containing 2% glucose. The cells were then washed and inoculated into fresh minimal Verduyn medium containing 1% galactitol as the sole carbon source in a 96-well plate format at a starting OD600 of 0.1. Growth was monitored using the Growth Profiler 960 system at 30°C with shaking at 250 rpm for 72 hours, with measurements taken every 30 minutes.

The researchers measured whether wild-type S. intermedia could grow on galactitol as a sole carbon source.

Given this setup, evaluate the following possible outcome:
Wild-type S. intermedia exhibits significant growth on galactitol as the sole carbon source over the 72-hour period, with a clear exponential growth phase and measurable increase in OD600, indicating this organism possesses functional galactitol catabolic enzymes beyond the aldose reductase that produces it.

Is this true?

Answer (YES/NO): YES